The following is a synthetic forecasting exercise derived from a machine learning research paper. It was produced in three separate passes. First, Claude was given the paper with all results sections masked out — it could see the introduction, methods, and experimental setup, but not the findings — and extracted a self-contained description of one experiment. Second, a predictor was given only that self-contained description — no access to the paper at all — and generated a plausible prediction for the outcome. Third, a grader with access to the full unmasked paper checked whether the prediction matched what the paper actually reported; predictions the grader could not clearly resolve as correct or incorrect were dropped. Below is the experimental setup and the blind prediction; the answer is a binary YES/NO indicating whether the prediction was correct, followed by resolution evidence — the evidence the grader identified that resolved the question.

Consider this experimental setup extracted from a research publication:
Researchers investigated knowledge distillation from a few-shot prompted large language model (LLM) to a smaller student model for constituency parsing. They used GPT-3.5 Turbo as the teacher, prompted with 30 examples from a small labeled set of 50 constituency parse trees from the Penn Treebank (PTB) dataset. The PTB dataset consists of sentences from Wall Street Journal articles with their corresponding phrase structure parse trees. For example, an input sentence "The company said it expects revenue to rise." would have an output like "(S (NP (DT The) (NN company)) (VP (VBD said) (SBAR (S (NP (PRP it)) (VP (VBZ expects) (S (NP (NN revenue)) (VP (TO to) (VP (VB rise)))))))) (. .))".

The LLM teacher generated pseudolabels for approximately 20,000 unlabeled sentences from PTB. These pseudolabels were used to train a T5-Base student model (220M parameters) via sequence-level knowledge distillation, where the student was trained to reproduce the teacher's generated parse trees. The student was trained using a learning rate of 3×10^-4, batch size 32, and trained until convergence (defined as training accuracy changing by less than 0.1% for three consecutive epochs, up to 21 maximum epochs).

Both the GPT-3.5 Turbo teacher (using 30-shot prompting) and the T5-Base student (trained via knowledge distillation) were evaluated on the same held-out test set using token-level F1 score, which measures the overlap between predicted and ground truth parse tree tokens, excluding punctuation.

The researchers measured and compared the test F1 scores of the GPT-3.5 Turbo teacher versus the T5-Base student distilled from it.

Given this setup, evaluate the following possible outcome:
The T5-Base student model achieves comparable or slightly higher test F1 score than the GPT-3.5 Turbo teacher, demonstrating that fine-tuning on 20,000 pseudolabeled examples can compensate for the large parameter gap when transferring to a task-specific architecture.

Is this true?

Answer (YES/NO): YES